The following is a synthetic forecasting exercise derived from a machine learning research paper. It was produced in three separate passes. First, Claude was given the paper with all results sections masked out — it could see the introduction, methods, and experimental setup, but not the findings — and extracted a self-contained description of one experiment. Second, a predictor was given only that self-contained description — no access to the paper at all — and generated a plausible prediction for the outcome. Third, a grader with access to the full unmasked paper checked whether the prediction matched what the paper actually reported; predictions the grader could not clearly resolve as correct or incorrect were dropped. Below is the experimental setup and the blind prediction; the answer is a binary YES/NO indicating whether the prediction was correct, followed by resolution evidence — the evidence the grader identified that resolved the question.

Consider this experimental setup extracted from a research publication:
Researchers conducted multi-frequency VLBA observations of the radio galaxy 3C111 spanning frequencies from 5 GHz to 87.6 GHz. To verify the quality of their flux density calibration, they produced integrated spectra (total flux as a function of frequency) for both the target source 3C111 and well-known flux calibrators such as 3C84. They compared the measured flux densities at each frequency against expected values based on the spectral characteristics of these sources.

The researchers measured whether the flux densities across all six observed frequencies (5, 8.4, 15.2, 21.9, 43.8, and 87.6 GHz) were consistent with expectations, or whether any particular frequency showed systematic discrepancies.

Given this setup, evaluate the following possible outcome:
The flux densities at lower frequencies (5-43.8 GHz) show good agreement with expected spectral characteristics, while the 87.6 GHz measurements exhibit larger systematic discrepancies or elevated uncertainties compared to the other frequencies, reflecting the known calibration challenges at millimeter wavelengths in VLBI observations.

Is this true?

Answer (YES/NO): NO